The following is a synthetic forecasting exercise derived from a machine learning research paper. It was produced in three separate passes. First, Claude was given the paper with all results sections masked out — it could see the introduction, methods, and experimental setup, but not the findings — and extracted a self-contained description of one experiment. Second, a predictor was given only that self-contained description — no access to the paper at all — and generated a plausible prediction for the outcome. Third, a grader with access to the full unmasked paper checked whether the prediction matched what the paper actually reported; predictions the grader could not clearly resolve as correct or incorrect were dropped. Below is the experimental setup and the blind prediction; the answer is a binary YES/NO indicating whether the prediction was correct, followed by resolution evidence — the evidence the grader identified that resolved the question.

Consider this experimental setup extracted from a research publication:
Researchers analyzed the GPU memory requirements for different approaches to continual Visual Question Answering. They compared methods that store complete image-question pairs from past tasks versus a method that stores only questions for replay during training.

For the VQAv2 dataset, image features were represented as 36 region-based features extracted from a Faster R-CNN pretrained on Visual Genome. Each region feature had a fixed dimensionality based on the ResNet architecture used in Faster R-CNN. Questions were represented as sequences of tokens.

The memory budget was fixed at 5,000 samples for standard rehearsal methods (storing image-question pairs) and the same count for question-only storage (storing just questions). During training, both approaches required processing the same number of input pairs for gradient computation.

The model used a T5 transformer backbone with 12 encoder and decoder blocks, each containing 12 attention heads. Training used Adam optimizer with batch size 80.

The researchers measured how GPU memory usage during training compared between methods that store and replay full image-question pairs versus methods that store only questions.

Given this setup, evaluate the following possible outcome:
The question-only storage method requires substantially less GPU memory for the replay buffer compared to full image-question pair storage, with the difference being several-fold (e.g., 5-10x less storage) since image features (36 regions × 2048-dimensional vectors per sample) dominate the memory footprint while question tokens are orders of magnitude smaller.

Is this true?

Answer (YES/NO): NO